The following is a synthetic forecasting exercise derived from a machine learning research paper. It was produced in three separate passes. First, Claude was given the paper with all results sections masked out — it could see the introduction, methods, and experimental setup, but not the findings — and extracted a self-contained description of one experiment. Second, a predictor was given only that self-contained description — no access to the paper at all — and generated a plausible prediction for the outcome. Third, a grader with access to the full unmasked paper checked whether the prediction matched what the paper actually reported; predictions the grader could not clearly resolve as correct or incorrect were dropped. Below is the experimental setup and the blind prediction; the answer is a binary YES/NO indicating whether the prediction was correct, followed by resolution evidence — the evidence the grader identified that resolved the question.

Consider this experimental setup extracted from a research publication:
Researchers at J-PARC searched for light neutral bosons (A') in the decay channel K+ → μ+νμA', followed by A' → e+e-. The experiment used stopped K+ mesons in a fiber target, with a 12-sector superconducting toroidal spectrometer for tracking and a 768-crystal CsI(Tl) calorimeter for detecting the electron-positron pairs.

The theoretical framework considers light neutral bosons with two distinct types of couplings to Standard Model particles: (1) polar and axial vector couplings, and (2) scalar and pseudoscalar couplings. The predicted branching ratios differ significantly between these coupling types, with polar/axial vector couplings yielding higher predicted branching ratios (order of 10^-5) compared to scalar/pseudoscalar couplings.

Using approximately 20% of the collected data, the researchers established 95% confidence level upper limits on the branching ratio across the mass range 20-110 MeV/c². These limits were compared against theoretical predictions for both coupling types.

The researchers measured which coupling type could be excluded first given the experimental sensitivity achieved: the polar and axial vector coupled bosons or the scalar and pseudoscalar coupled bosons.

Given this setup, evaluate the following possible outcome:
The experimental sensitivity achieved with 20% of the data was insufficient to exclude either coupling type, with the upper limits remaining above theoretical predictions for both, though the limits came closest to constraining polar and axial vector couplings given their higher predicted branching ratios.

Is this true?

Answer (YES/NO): NO